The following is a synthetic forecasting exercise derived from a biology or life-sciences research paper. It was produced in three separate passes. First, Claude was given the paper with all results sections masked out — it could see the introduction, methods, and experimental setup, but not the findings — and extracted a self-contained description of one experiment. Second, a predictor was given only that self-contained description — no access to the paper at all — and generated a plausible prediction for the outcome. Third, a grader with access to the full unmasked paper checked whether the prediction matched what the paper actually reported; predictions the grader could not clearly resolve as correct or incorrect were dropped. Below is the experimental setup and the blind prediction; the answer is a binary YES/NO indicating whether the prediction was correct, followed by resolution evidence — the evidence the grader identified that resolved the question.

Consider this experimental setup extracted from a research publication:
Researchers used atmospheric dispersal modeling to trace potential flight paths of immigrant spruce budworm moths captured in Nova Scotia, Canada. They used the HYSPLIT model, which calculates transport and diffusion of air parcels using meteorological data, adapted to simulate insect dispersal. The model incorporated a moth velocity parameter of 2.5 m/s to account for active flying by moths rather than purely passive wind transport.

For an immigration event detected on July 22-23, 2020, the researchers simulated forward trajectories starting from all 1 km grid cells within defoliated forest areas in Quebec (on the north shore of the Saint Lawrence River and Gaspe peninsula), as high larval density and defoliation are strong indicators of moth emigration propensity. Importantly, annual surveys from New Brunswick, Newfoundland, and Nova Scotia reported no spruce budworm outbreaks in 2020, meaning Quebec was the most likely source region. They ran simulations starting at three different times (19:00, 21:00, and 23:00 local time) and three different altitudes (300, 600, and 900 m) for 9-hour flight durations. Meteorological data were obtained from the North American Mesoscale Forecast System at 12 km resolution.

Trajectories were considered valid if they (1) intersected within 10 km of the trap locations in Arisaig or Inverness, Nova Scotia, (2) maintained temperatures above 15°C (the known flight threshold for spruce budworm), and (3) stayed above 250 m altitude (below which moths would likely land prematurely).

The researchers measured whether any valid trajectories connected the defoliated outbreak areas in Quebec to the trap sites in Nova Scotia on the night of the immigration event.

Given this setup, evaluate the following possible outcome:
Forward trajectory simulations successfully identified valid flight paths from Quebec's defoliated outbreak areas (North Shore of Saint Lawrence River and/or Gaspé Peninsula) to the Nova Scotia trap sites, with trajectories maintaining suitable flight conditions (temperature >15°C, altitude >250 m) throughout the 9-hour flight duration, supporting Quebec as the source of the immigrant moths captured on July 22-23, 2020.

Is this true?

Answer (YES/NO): YES